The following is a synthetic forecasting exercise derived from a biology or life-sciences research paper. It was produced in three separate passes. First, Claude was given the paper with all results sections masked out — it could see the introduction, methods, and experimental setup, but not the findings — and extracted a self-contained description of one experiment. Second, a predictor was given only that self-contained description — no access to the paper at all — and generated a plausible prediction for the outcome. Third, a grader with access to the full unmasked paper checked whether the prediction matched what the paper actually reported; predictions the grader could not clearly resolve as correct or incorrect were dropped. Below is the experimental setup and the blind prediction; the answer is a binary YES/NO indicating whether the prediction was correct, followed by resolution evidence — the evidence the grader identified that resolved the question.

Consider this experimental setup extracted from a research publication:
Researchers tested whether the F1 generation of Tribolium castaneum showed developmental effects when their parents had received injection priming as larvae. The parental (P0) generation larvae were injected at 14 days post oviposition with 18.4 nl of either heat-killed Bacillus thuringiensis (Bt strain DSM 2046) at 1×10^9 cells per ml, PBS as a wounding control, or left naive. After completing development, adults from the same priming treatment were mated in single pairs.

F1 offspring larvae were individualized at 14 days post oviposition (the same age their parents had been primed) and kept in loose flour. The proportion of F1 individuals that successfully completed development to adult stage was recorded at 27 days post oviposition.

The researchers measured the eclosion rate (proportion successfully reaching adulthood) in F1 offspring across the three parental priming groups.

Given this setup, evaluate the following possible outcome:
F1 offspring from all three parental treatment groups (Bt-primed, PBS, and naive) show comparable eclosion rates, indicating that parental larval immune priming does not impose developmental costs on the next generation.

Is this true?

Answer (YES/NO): YES